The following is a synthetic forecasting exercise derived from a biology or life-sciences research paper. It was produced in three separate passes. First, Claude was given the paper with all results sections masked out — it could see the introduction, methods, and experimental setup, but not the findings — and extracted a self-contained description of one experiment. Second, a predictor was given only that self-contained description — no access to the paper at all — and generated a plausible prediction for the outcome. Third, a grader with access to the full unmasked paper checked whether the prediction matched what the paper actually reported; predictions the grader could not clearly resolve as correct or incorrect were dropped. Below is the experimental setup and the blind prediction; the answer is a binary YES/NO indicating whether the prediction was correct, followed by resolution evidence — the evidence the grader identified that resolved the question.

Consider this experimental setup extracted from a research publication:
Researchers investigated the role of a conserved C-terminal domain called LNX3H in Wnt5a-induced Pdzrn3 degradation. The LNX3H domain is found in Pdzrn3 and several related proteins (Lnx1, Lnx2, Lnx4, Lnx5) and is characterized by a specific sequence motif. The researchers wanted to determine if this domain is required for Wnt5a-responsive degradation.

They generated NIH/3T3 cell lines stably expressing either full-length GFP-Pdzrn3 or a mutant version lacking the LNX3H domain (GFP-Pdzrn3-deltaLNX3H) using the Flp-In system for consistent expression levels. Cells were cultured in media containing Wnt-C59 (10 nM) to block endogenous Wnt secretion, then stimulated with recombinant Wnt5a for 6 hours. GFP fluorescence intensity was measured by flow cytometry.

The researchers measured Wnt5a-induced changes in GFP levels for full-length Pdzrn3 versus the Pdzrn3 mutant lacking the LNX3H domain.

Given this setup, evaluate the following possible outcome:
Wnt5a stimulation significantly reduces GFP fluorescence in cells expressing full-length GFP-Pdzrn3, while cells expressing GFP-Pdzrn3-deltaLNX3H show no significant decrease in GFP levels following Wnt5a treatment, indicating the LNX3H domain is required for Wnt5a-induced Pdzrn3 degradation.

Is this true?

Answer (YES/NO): YES